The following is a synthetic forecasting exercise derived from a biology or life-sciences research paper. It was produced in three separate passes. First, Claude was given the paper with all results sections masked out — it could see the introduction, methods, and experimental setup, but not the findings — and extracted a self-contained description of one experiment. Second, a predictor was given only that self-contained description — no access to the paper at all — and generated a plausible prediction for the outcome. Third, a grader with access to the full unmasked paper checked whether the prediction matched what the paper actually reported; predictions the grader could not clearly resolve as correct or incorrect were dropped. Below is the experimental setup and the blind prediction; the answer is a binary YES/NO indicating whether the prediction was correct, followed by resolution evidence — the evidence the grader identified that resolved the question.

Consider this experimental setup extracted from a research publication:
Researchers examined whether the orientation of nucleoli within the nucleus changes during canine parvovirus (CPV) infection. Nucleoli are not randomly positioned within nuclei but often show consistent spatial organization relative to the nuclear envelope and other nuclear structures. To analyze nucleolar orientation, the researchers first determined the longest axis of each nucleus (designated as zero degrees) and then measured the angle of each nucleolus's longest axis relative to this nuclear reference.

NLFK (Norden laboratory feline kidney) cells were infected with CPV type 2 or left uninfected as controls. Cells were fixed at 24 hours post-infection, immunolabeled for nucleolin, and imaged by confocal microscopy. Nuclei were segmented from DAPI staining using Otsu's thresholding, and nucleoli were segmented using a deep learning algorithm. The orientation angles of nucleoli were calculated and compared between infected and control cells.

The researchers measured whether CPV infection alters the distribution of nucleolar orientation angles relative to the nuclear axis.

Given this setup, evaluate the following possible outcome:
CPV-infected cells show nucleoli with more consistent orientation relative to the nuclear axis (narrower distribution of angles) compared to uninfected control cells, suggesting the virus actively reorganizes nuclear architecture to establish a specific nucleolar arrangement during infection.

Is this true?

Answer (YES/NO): NO